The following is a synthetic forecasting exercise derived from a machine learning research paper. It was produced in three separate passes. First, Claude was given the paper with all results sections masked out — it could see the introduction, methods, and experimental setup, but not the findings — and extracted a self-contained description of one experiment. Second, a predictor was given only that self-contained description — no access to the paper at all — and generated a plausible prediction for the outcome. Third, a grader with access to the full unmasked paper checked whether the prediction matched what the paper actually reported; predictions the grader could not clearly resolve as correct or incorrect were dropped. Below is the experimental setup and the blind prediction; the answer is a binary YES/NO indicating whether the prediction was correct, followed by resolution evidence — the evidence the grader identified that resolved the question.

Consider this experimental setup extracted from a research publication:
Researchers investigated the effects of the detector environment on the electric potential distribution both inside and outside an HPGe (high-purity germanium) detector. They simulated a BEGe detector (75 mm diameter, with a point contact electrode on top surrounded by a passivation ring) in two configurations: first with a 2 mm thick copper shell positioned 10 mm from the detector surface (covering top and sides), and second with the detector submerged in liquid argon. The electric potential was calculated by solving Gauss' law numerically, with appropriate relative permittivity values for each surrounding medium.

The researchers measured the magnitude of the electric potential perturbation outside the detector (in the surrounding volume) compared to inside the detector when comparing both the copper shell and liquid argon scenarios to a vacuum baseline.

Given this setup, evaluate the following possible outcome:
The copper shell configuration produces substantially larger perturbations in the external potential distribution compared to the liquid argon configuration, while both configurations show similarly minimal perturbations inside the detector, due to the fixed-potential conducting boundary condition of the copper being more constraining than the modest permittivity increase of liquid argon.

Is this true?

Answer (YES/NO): NO